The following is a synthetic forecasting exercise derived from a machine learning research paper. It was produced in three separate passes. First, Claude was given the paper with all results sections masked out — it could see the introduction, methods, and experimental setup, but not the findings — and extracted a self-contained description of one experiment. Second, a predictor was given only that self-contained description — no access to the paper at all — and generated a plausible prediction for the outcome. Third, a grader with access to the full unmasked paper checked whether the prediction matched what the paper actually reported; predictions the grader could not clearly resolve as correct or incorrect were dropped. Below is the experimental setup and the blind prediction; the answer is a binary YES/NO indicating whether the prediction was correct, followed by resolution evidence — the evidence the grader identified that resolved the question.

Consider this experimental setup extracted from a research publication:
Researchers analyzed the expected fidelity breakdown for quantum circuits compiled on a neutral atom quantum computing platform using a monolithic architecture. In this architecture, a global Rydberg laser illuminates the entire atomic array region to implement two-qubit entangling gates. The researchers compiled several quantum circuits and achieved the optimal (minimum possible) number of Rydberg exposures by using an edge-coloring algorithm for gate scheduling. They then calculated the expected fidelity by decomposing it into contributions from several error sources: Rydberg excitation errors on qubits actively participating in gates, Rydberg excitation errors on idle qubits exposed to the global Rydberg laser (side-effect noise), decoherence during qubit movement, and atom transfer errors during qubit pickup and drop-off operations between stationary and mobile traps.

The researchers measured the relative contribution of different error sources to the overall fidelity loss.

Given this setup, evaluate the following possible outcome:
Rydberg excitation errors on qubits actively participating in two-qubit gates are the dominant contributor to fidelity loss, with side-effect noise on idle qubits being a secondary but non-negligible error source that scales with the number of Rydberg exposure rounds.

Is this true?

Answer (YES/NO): NO